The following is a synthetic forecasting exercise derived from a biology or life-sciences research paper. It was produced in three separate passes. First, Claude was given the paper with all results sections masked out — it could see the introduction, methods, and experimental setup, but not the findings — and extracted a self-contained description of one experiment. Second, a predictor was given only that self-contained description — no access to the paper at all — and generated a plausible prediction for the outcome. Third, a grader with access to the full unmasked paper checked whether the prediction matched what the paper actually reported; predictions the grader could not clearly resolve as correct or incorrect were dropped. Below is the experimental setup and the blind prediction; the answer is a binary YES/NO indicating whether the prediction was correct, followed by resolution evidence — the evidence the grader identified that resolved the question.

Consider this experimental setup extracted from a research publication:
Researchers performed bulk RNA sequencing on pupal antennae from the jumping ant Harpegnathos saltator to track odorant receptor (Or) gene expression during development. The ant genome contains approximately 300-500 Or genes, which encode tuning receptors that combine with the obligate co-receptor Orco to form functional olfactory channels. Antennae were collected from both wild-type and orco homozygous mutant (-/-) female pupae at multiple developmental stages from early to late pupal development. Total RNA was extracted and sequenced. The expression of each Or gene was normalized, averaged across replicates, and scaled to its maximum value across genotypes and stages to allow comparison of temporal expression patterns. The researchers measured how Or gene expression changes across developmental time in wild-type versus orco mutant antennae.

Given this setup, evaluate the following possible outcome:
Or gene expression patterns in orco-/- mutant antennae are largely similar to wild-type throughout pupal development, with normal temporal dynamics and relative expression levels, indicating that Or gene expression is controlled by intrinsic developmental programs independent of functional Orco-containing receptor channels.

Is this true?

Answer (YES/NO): NO